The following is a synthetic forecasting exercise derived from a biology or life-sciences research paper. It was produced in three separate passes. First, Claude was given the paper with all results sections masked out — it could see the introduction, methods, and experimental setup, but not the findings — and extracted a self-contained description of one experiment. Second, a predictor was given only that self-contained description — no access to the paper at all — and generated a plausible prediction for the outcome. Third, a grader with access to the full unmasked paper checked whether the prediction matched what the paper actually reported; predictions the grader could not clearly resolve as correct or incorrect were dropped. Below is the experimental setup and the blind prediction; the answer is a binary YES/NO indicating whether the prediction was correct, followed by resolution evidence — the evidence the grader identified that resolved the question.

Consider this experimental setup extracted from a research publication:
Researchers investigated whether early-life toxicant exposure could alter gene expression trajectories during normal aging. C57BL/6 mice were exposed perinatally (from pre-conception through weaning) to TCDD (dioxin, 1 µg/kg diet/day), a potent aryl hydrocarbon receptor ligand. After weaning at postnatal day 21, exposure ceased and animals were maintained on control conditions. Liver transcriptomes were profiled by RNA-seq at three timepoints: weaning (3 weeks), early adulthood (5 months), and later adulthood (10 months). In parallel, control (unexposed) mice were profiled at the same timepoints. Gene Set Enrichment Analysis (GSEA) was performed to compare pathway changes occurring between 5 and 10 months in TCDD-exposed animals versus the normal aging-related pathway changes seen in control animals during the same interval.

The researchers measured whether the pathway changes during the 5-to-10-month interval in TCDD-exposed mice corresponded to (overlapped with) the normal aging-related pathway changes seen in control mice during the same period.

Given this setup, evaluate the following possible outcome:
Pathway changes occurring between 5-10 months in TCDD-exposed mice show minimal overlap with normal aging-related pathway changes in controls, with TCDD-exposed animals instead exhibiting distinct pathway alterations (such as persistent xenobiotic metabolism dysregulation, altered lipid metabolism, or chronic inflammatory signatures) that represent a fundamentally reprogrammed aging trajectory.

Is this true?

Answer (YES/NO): NO